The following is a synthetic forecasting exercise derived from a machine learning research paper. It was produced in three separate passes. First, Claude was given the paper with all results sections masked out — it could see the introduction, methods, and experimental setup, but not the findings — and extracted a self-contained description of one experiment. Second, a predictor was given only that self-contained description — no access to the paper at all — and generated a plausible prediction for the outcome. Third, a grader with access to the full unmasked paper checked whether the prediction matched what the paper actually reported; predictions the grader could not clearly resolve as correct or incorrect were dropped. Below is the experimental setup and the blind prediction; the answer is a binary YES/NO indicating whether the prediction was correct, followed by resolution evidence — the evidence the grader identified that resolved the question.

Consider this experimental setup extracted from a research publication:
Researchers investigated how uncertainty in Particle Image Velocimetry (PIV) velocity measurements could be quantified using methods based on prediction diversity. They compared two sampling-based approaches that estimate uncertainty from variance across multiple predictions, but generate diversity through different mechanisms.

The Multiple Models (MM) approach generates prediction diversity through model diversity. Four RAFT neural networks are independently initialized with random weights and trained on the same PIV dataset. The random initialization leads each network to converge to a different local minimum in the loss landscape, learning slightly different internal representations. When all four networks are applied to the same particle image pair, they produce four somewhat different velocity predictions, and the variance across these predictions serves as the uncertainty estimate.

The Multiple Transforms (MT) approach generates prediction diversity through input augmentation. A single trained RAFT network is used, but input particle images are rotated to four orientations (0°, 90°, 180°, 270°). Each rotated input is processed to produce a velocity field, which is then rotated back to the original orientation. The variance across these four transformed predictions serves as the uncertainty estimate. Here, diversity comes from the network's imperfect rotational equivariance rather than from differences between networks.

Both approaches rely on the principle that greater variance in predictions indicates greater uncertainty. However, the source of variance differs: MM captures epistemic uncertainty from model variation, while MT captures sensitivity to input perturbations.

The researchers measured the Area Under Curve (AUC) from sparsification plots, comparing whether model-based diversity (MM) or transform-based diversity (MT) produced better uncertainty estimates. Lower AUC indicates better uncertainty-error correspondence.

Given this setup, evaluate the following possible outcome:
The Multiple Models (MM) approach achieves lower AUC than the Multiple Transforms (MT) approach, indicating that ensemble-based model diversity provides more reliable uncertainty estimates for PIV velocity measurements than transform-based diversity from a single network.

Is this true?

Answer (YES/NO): YES